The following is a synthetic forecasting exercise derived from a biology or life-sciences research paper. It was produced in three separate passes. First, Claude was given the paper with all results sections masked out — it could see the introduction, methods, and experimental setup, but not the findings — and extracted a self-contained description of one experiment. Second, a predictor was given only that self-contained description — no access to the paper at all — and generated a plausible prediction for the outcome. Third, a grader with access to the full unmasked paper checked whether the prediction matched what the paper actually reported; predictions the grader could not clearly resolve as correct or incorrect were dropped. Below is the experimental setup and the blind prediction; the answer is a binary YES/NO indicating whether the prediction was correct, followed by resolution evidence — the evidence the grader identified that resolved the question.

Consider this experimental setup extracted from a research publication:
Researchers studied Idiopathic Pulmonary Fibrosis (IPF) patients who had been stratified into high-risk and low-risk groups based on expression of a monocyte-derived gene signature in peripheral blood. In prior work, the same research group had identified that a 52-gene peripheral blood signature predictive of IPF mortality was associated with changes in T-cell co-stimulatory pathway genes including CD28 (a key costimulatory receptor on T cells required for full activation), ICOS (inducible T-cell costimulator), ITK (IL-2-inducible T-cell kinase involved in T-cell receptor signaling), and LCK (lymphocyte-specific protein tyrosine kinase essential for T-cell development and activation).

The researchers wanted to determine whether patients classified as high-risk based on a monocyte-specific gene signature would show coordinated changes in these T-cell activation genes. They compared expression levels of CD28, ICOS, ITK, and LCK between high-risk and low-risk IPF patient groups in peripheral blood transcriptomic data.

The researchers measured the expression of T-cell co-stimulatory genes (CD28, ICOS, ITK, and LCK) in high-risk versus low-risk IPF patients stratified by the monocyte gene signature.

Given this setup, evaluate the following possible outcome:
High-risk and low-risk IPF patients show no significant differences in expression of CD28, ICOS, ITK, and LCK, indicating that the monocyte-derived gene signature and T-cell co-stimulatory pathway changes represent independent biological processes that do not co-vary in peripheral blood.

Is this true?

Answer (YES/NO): NO